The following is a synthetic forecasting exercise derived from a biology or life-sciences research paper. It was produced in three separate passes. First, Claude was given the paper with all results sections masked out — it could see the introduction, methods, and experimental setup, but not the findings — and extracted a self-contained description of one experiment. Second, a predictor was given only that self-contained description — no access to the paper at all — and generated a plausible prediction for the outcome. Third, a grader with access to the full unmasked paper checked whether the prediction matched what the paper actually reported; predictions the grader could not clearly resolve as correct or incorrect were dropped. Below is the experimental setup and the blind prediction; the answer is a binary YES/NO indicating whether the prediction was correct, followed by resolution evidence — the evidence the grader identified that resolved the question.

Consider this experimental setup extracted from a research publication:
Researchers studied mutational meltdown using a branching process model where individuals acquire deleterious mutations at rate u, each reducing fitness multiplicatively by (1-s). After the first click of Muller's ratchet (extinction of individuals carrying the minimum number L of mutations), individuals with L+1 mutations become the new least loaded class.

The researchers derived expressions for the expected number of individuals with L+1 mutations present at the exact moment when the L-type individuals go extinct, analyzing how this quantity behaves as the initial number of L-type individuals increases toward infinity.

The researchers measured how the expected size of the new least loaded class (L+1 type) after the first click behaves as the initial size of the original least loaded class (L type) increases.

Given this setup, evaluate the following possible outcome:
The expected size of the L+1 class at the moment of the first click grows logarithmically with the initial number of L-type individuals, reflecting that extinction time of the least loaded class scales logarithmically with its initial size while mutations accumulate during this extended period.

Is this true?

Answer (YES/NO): NO